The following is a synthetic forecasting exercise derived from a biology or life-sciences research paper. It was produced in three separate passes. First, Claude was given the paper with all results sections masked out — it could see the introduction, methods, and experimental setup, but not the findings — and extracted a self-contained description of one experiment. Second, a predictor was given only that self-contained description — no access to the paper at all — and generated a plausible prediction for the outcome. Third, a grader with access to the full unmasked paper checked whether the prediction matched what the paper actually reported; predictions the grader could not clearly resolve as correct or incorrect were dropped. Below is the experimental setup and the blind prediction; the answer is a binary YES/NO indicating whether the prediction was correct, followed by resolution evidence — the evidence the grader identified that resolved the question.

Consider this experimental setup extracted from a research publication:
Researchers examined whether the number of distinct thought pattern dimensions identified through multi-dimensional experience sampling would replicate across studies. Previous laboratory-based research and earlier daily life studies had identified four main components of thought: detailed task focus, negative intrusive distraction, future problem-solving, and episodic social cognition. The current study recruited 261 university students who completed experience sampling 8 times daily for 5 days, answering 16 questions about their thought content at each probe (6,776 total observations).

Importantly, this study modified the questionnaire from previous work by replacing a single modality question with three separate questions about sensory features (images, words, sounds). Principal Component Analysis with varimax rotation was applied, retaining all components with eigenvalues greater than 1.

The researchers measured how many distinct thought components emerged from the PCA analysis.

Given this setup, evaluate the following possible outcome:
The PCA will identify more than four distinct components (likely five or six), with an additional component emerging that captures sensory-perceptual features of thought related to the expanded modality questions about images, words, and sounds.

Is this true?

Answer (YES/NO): YES